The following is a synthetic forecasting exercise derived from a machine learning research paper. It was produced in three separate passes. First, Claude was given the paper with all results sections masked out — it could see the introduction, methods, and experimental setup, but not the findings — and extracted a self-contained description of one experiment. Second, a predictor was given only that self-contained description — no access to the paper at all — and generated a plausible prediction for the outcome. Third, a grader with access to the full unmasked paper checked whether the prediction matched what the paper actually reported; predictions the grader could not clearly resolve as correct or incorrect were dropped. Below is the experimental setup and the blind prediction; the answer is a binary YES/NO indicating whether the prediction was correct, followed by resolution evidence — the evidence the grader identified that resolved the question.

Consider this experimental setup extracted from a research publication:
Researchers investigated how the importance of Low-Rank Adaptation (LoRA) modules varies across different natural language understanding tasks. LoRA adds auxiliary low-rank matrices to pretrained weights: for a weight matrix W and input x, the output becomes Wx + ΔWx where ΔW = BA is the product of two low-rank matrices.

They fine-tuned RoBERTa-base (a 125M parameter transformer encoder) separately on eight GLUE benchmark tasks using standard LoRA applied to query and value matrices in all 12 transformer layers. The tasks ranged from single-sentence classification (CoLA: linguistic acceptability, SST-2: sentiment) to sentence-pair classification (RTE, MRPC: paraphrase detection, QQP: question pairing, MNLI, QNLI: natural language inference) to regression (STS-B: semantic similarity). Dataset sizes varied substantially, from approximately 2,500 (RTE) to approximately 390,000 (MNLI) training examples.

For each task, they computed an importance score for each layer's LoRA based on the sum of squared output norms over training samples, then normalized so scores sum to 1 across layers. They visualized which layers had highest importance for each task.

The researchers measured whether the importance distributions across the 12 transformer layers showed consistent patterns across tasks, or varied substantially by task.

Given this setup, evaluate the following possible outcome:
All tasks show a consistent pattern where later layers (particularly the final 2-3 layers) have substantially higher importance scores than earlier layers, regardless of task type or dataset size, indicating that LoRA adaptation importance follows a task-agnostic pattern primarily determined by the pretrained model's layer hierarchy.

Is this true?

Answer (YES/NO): NO